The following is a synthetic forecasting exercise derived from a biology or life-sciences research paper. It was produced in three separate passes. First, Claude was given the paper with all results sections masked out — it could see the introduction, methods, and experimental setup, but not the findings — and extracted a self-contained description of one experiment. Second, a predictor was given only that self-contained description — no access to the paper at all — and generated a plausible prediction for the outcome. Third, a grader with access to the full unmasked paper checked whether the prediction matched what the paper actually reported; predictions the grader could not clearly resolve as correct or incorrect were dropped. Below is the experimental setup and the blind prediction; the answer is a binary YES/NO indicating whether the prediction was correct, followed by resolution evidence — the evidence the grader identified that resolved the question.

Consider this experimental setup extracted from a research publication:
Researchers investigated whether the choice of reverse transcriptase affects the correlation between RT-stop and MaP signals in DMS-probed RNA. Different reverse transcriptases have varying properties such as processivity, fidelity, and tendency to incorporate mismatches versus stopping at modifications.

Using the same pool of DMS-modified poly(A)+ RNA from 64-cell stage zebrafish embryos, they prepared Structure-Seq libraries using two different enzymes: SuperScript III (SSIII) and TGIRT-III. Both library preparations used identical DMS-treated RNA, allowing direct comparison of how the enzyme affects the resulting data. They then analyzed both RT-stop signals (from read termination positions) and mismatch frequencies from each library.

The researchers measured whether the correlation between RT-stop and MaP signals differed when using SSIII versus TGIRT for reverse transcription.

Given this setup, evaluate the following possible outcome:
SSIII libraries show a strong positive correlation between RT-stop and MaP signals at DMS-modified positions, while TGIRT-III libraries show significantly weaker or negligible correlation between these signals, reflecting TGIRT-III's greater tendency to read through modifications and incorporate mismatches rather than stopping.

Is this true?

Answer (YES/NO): NO